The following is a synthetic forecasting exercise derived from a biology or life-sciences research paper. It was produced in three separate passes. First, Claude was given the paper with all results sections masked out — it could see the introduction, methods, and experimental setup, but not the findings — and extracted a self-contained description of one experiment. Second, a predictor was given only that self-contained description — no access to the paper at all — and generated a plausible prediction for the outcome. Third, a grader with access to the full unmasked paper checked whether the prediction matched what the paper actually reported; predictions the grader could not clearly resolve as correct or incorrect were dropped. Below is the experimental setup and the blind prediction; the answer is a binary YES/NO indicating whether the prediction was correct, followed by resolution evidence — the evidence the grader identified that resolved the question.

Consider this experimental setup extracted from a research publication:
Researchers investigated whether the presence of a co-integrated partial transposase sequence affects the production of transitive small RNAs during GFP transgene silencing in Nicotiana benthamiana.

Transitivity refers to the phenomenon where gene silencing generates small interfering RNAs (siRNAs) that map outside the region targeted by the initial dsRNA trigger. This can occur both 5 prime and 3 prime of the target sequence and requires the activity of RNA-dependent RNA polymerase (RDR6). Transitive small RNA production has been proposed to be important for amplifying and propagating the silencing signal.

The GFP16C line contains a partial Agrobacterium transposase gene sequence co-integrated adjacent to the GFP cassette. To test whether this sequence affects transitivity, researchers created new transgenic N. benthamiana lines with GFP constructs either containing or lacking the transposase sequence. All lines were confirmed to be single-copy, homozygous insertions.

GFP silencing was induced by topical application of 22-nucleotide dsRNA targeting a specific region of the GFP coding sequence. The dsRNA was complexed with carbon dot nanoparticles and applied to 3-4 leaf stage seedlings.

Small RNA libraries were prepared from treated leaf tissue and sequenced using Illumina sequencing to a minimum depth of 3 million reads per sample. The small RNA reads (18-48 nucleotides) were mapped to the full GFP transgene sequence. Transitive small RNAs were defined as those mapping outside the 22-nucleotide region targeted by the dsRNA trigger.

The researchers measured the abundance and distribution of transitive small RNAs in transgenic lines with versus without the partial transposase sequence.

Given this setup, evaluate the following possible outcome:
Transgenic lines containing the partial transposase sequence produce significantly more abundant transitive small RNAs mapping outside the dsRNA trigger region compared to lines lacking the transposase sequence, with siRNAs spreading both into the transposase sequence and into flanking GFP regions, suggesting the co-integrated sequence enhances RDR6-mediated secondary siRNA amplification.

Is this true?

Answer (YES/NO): NO